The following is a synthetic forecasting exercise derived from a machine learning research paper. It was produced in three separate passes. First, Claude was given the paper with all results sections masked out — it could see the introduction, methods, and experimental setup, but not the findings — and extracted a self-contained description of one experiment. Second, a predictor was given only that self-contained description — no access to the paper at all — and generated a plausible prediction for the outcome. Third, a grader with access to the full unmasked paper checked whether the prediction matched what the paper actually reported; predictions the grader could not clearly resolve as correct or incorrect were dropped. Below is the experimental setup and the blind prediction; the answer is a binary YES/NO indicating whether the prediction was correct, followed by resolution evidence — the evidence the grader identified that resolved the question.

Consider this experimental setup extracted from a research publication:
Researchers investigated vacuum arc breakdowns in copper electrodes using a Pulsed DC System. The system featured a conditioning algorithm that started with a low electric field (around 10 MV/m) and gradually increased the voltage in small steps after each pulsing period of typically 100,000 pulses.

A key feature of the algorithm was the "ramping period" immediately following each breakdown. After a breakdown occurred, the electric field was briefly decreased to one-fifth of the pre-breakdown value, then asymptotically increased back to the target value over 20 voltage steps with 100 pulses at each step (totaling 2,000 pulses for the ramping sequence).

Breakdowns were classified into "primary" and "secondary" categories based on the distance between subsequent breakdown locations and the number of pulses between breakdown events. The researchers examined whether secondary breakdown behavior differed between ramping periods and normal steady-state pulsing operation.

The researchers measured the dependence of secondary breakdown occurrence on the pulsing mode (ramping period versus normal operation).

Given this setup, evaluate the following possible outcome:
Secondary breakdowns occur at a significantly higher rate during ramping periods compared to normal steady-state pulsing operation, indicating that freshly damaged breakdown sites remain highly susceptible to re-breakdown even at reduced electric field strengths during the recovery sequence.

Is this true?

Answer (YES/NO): YES